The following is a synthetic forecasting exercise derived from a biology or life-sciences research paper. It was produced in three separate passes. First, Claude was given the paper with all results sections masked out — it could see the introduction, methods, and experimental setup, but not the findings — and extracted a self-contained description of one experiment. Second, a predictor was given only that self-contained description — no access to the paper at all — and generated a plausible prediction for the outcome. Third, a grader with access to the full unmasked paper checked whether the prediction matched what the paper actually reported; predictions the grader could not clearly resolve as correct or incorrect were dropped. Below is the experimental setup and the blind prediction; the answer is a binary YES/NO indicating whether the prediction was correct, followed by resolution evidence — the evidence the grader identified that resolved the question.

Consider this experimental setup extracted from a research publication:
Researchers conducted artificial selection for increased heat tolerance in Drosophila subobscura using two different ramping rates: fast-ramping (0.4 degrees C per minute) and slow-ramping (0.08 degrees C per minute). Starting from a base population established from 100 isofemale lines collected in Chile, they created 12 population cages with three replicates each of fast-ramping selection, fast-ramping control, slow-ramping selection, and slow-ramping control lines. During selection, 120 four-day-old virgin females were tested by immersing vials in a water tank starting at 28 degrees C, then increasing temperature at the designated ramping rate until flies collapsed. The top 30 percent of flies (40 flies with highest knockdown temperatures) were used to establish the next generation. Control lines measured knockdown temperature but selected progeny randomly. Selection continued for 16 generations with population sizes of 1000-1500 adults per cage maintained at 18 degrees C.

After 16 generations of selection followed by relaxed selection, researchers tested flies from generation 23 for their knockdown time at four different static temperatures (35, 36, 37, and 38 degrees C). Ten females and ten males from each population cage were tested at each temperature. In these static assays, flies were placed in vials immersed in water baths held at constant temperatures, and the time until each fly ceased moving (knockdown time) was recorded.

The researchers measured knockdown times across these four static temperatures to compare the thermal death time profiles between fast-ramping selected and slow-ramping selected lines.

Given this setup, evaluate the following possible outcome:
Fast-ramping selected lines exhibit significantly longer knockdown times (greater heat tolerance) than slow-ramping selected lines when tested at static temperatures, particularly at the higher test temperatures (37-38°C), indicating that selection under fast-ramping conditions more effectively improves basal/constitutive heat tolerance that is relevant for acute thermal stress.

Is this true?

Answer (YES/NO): NO